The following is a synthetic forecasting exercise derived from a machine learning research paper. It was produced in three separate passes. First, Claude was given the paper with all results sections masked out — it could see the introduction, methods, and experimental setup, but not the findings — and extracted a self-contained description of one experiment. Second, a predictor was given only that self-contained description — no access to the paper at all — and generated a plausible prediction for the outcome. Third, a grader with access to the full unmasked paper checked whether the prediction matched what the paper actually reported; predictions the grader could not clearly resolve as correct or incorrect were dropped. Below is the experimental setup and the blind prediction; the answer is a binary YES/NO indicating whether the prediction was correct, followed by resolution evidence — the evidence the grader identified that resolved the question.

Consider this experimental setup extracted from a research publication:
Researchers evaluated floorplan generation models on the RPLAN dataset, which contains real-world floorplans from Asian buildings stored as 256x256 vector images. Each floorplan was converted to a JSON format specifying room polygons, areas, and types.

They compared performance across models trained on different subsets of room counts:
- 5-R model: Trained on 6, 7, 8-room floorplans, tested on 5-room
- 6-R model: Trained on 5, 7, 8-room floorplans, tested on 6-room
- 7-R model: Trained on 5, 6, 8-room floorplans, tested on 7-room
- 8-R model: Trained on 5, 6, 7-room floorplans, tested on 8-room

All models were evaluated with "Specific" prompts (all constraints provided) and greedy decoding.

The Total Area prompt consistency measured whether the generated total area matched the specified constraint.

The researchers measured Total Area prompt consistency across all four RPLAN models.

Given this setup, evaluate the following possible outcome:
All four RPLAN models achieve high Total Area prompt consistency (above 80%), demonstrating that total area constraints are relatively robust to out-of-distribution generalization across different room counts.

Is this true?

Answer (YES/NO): YES